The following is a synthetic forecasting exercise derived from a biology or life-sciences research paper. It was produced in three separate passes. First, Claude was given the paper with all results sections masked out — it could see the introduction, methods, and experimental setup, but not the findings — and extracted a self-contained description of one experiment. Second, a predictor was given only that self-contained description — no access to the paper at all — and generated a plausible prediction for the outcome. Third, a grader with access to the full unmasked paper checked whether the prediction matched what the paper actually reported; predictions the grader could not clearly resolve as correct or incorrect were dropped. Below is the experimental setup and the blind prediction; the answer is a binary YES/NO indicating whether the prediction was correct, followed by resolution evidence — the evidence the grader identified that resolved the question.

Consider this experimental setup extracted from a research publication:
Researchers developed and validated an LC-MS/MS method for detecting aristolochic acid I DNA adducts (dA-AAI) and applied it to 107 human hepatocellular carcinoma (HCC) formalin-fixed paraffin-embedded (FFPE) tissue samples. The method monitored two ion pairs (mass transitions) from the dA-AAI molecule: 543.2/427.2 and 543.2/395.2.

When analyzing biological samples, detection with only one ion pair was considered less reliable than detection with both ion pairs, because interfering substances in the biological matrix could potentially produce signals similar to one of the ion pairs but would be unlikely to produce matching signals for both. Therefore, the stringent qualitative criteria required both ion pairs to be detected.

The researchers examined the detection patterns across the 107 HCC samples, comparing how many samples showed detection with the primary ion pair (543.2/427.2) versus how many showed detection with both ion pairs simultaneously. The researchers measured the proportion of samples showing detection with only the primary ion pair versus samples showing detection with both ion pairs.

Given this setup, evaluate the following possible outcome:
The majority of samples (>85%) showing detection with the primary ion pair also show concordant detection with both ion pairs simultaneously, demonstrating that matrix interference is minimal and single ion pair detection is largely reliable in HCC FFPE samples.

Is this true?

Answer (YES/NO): NO